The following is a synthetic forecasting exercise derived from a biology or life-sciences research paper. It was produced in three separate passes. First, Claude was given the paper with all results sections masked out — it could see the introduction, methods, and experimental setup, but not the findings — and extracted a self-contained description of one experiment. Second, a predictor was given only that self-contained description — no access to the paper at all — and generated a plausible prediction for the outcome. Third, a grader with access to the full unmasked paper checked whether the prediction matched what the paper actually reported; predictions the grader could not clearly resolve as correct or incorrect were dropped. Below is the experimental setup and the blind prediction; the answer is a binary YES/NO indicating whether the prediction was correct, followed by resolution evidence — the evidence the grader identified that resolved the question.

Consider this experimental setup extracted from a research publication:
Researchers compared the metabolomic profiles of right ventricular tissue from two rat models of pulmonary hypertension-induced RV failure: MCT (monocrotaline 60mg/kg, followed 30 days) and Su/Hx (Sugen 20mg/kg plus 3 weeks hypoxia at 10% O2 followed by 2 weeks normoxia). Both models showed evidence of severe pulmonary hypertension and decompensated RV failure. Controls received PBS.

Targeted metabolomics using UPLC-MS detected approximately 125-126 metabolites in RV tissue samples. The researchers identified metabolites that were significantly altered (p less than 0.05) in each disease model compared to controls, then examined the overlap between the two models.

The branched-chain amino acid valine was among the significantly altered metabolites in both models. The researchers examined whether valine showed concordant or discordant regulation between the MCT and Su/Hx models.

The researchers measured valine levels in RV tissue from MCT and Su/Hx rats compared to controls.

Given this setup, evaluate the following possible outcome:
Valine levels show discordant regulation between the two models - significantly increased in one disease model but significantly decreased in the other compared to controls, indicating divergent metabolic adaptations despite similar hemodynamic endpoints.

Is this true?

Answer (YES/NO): YES